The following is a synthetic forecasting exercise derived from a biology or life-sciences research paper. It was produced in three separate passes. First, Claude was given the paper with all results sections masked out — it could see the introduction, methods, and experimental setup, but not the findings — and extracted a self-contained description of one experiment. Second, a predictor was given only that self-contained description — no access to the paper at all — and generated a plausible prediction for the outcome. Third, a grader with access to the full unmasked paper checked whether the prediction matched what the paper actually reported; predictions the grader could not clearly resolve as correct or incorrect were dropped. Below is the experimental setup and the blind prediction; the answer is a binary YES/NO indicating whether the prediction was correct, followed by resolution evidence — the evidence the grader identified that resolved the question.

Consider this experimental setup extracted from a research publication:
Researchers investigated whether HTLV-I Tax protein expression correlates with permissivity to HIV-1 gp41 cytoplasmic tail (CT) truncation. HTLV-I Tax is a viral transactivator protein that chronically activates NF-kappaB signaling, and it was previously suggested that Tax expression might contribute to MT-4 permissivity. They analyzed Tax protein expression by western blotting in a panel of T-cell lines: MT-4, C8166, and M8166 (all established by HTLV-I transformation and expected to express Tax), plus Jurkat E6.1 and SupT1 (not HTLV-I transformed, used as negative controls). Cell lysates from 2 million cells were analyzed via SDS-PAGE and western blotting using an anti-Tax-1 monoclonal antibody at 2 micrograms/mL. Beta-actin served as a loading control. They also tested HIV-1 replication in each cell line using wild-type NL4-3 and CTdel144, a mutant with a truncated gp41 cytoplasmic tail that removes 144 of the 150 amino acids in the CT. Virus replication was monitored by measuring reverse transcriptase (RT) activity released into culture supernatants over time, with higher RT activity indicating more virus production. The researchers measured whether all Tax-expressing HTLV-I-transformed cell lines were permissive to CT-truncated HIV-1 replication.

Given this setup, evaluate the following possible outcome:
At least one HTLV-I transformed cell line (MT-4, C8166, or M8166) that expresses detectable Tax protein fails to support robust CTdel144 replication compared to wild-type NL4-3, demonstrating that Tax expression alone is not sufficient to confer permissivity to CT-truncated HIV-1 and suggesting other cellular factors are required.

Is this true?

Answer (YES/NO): YES